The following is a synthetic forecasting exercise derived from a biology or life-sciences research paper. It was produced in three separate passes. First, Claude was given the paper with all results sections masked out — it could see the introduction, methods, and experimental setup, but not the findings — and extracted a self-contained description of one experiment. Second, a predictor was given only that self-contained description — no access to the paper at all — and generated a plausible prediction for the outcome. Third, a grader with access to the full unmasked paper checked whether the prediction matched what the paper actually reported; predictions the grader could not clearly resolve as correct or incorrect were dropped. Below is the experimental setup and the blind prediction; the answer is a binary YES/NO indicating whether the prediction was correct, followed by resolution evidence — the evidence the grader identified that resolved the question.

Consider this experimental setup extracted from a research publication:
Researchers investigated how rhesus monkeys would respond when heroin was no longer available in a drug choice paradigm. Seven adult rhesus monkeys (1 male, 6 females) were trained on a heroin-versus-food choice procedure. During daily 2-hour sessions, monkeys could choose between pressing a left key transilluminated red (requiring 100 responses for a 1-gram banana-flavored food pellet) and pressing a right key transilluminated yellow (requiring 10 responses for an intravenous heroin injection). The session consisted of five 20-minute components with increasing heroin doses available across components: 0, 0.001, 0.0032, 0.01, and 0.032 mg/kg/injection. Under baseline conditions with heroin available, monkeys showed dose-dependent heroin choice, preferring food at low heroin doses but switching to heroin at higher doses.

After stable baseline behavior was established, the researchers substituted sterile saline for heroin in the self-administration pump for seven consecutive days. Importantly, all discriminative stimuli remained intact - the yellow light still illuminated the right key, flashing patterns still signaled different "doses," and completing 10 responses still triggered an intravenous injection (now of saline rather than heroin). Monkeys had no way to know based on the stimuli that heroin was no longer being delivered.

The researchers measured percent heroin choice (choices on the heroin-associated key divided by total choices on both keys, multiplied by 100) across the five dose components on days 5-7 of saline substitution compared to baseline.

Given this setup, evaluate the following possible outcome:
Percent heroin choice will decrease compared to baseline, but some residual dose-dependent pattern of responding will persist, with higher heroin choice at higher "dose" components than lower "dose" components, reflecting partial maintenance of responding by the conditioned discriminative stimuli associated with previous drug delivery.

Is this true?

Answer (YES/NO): YES